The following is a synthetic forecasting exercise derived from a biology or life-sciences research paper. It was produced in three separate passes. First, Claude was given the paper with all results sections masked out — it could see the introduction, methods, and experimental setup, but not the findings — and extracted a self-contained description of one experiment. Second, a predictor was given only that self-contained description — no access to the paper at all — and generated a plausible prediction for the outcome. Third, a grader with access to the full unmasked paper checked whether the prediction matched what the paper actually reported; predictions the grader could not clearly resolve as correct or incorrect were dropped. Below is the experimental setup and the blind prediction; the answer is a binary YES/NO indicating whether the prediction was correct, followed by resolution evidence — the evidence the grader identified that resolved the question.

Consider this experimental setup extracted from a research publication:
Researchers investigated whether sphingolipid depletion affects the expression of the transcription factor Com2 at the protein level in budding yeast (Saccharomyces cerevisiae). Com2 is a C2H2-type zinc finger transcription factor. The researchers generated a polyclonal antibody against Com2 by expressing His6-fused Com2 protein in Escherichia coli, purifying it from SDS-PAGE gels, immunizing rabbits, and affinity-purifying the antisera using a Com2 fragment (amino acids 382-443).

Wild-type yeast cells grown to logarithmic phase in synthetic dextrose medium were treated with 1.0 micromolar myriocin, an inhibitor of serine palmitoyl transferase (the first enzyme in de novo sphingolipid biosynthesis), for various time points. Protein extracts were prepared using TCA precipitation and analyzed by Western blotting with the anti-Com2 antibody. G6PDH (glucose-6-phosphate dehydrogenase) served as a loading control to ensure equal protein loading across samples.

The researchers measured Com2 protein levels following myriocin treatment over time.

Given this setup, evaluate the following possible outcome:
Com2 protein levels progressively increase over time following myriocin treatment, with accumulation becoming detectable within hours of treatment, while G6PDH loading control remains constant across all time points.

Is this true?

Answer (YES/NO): YES